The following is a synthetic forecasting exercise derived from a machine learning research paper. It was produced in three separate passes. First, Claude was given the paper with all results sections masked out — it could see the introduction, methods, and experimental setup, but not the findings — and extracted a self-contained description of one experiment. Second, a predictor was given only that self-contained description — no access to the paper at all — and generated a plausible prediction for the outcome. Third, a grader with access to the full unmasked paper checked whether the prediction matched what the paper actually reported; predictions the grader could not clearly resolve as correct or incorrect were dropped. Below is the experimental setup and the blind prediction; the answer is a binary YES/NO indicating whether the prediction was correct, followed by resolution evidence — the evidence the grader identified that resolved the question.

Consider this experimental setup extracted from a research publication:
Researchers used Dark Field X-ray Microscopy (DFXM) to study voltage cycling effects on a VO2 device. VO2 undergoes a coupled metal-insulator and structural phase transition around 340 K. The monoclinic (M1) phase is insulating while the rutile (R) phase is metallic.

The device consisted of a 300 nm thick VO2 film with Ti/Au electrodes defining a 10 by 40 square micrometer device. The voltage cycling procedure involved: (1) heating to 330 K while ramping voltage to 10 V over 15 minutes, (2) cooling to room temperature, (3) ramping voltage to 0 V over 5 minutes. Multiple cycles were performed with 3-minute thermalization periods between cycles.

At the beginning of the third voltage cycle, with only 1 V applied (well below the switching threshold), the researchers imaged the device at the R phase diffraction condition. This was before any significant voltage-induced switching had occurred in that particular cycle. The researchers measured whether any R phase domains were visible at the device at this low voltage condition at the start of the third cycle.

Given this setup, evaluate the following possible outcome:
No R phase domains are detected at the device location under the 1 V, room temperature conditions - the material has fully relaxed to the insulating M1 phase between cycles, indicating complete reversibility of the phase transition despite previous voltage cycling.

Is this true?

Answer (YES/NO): NO